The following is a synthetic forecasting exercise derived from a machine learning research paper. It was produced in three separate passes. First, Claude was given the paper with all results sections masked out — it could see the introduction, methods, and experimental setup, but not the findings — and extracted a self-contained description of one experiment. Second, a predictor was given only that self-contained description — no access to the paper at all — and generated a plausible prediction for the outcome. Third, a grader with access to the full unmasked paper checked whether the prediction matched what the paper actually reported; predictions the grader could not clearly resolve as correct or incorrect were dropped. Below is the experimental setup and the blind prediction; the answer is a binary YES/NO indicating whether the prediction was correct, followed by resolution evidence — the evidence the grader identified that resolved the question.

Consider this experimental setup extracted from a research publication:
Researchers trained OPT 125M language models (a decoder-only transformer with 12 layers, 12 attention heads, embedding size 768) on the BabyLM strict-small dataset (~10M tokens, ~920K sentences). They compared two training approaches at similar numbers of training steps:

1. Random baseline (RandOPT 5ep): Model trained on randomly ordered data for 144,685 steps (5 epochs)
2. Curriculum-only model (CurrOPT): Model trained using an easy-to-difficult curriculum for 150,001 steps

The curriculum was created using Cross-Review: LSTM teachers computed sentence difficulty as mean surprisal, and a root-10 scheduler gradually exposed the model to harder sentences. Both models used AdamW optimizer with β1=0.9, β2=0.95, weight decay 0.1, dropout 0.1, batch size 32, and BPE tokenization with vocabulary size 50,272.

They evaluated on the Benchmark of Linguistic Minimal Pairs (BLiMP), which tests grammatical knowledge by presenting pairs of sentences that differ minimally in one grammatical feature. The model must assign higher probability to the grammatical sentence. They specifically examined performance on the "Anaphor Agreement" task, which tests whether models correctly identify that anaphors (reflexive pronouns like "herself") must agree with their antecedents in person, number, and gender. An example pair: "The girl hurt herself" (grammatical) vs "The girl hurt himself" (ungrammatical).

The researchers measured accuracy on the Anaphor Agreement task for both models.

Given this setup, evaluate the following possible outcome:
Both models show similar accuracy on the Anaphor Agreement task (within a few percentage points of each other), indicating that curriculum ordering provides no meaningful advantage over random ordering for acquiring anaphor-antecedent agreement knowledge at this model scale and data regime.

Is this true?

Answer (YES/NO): NO